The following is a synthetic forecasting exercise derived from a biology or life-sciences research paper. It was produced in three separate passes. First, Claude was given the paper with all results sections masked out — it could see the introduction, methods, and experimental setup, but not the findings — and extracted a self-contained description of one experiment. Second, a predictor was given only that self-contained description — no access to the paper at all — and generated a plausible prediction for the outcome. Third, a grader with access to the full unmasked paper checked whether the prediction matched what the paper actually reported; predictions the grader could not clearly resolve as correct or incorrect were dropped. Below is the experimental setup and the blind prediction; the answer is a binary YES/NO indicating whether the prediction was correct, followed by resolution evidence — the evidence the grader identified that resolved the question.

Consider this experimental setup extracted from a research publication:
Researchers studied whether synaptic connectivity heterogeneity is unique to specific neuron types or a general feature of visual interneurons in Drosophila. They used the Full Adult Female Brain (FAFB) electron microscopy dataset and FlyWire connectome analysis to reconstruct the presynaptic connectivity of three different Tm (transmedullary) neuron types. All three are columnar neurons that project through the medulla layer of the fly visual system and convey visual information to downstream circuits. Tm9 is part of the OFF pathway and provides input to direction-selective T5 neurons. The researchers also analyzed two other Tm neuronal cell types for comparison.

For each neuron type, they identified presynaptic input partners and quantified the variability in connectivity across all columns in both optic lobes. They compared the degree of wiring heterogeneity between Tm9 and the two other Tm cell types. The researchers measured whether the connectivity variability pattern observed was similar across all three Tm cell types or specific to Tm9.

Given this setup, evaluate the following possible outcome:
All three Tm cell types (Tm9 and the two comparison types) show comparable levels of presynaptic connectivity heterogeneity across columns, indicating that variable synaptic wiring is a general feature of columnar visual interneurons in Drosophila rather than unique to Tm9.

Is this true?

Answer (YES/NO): NO